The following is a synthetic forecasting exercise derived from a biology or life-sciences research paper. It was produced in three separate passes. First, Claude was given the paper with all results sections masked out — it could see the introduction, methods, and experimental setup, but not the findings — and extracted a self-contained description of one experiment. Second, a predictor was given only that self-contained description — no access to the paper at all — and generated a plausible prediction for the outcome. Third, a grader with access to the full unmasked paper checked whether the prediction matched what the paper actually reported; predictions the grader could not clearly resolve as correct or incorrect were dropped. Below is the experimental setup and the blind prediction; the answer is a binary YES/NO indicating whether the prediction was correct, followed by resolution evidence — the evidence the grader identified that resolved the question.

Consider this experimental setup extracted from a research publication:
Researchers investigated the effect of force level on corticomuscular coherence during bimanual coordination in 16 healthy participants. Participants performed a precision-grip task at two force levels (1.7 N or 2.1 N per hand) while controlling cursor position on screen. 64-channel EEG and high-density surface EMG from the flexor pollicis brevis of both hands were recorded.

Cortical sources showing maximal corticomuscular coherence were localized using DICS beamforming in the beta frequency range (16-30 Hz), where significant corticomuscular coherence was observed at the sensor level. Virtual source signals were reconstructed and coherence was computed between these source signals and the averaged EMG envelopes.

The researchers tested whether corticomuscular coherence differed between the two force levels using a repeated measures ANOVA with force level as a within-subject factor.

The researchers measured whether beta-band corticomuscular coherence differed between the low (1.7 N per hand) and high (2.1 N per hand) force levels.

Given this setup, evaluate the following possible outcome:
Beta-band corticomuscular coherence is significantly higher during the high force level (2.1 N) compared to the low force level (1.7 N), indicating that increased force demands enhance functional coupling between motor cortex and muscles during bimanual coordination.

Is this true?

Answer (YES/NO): NO